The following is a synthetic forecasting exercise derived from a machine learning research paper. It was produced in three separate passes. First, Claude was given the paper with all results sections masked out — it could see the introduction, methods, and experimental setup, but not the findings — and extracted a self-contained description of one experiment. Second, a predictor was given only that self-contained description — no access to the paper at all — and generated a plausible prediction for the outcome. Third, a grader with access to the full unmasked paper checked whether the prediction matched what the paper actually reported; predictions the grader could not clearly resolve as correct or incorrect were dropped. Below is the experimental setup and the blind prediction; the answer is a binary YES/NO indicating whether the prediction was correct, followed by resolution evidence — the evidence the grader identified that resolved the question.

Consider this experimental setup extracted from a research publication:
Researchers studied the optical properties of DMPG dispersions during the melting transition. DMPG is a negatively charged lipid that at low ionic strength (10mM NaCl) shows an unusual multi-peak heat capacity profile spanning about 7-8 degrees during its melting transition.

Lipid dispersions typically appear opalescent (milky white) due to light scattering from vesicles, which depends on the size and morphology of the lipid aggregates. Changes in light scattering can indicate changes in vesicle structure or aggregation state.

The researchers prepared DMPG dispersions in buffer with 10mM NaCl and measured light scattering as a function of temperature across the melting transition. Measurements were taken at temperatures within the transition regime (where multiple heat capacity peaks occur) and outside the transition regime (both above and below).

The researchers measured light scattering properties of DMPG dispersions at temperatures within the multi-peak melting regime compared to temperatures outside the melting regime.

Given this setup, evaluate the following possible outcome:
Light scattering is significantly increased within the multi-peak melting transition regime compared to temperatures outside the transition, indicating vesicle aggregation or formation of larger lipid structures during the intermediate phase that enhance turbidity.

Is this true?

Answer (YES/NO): NO